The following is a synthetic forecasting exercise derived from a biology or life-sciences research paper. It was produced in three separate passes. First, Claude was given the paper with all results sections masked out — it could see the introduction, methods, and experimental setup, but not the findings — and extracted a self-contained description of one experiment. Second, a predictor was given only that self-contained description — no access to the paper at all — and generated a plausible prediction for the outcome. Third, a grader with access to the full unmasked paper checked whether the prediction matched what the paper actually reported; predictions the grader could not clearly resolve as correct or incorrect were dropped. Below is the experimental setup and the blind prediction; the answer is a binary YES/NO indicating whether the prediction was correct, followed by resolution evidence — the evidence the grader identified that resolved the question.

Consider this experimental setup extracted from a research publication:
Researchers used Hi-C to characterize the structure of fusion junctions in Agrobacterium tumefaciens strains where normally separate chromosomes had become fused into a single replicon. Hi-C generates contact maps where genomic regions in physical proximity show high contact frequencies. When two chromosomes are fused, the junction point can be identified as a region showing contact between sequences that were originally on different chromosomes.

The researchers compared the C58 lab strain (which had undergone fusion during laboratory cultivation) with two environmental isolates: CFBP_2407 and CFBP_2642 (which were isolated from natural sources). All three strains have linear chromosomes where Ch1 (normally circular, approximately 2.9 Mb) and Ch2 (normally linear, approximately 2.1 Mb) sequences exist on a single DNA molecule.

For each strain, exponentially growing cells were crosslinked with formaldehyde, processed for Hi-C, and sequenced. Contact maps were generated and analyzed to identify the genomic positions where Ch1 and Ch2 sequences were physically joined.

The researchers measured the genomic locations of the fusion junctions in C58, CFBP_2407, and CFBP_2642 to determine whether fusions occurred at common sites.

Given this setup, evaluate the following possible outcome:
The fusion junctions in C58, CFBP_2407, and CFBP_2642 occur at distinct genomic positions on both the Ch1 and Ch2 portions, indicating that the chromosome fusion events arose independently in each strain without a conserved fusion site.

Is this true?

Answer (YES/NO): NO